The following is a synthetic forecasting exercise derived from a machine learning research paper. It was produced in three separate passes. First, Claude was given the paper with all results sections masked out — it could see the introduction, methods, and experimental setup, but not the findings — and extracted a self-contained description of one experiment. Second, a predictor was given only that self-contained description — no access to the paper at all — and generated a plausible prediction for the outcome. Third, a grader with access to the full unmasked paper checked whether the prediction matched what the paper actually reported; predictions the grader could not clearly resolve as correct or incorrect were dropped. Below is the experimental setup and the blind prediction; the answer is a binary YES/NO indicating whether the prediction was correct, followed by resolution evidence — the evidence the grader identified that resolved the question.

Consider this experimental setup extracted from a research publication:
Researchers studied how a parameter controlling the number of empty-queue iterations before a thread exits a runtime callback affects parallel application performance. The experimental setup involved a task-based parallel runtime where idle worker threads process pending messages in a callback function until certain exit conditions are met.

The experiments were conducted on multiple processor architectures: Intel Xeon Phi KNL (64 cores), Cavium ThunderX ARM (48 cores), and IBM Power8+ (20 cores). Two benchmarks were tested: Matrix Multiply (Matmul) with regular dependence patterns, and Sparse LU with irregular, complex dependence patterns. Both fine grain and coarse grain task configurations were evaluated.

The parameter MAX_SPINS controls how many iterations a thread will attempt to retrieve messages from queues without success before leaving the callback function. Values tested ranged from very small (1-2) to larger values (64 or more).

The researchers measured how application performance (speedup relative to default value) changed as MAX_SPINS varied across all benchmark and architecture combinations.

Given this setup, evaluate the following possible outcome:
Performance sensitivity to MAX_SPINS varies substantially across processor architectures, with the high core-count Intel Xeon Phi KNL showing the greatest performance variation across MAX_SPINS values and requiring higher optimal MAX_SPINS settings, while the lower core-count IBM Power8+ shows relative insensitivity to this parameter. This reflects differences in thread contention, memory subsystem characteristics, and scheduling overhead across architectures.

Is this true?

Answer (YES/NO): NO